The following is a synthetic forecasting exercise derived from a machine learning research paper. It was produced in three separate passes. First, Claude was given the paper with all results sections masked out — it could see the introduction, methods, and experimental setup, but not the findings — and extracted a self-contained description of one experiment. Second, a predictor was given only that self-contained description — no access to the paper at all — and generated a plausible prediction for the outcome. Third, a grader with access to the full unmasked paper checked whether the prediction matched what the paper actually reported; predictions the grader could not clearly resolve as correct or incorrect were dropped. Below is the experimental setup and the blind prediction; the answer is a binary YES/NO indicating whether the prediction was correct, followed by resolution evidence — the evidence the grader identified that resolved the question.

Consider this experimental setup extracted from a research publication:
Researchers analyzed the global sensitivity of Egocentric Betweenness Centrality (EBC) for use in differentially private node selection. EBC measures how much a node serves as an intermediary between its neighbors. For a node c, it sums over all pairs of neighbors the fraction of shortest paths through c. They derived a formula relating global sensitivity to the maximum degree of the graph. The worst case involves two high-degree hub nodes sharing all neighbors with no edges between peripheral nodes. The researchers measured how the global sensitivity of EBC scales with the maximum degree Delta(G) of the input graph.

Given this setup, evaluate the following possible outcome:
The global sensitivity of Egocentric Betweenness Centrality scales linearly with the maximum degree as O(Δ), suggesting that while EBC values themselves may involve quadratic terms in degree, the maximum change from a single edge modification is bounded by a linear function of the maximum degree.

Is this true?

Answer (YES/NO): NO